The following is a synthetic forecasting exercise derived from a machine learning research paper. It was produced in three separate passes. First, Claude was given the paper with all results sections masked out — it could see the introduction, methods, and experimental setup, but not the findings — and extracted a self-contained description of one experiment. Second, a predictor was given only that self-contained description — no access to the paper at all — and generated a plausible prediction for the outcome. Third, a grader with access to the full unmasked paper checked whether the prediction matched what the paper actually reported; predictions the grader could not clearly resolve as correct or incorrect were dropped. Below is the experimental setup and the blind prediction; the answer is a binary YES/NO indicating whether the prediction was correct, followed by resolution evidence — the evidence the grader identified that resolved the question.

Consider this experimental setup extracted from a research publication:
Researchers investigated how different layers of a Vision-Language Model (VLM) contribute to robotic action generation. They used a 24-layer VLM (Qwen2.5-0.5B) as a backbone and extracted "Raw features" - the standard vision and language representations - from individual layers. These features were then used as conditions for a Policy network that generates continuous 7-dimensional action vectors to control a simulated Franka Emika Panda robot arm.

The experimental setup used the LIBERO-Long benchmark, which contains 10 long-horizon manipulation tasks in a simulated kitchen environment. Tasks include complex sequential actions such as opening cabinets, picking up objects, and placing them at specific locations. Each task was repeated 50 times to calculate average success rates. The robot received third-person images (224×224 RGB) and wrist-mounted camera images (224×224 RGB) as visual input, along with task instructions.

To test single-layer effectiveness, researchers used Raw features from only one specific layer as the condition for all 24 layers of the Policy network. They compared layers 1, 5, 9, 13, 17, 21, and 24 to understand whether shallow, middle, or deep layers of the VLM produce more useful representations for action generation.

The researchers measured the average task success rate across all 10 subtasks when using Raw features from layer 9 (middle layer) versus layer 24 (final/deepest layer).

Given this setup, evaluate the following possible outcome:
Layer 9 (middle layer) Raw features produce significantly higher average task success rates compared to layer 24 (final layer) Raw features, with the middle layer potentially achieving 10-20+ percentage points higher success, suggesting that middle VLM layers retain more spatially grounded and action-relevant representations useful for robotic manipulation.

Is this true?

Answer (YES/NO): NO